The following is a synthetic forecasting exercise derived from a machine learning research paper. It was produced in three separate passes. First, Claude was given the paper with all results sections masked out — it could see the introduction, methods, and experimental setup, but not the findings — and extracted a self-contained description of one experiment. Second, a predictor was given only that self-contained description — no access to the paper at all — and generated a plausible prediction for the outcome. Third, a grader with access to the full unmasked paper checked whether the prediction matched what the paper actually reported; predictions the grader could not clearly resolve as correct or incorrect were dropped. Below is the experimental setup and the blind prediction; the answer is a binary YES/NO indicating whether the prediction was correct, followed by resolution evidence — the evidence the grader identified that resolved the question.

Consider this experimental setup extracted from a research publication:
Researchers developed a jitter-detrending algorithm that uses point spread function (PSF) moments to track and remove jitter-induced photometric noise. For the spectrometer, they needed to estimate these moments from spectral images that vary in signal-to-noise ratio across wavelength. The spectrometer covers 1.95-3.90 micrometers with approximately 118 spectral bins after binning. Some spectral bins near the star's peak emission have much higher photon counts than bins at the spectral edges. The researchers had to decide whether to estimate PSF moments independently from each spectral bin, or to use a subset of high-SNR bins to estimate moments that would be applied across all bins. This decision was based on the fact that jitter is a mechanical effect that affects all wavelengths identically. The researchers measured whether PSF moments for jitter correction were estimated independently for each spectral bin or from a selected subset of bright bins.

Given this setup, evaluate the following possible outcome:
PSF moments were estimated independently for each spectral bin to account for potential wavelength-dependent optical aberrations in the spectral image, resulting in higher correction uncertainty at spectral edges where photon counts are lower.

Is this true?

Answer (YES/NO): NO